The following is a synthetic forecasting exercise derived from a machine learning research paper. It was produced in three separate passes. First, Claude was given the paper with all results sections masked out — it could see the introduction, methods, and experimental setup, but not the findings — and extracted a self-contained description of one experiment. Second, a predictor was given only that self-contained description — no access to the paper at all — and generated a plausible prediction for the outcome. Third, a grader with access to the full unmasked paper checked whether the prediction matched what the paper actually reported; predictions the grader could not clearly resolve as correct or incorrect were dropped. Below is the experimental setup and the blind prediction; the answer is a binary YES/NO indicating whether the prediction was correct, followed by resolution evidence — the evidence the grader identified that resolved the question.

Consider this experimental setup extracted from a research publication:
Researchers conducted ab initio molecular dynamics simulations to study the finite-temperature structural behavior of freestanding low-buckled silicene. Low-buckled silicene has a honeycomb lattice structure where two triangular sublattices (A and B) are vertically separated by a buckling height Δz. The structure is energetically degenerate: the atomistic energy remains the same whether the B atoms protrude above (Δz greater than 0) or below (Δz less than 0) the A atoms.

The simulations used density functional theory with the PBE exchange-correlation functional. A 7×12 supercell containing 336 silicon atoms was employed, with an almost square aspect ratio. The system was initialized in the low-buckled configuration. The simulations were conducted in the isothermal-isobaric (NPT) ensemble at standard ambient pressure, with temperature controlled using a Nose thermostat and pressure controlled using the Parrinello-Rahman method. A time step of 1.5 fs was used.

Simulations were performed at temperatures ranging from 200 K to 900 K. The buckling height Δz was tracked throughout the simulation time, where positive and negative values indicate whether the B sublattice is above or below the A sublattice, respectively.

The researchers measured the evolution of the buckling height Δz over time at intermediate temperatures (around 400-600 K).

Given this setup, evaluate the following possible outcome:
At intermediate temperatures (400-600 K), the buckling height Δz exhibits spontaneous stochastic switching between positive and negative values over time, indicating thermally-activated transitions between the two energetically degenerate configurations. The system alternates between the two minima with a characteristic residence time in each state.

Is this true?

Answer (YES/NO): NO